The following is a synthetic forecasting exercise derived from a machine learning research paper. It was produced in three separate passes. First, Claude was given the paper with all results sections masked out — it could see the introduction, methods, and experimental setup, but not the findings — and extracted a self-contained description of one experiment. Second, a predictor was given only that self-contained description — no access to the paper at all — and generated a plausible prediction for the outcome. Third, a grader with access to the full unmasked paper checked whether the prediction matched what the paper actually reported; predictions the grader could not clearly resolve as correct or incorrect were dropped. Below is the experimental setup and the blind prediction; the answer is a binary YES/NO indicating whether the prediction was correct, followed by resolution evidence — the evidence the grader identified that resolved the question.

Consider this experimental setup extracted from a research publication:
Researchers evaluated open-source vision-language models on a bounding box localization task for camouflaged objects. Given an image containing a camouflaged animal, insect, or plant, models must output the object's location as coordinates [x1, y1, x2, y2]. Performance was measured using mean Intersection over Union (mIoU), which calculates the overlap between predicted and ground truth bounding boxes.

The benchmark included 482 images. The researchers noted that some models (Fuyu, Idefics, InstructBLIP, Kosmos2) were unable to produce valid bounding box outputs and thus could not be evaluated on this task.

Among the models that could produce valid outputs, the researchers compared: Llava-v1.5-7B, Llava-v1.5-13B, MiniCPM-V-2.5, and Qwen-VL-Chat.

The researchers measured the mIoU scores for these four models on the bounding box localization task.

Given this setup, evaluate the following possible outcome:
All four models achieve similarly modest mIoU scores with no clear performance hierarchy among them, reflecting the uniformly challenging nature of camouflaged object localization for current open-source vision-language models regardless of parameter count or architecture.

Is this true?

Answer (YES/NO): NO